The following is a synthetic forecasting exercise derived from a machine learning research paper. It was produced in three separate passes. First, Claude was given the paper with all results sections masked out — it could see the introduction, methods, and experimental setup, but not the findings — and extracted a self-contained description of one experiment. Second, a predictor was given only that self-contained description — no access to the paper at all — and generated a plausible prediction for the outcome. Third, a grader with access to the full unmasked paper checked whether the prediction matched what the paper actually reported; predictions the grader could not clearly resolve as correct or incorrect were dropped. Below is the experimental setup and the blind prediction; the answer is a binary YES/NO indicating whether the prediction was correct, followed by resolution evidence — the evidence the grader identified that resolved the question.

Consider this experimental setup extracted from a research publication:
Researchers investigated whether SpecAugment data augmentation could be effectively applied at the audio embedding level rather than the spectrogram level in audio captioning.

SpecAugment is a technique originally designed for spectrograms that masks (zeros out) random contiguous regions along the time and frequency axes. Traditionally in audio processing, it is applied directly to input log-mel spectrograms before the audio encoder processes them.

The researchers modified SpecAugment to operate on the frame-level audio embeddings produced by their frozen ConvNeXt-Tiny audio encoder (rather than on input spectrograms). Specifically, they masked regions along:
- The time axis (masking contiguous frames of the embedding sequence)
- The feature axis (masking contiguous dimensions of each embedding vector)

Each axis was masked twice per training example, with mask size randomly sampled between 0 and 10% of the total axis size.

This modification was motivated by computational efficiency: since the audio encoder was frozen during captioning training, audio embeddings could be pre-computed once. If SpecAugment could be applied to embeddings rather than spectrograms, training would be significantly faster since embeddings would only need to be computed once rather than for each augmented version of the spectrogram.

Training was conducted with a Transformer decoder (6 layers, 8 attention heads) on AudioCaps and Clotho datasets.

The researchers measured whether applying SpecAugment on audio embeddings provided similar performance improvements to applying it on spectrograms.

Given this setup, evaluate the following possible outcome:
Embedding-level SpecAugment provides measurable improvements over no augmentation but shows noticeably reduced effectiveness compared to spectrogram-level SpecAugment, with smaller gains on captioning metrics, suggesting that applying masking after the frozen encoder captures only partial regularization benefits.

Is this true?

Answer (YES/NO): NO